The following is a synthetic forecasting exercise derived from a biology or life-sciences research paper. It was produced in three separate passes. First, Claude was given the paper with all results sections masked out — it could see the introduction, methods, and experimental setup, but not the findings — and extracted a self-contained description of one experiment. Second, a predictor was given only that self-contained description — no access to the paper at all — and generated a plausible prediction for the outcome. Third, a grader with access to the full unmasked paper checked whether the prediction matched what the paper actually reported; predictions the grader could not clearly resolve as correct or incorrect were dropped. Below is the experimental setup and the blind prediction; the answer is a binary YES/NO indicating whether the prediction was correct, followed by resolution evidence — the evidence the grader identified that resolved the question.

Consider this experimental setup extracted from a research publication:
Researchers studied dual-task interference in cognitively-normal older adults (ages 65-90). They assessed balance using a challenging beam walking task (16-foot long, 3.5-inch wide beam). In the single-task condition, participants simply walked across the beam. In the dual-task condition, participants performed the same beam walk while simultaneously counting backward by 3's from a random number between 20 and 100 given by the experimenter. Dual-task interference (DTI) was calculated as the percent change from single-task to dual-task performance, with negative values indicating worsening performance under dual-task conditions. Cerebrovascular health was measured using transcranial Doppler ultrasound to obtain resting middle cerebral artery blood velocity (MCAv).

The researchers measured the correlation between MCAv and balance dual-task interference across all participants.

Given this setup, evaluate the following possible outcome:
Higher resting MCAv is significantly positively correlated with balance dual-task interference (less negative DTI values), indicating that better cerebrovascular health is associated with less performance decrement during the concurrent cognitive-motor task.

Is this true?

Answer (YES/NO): YES